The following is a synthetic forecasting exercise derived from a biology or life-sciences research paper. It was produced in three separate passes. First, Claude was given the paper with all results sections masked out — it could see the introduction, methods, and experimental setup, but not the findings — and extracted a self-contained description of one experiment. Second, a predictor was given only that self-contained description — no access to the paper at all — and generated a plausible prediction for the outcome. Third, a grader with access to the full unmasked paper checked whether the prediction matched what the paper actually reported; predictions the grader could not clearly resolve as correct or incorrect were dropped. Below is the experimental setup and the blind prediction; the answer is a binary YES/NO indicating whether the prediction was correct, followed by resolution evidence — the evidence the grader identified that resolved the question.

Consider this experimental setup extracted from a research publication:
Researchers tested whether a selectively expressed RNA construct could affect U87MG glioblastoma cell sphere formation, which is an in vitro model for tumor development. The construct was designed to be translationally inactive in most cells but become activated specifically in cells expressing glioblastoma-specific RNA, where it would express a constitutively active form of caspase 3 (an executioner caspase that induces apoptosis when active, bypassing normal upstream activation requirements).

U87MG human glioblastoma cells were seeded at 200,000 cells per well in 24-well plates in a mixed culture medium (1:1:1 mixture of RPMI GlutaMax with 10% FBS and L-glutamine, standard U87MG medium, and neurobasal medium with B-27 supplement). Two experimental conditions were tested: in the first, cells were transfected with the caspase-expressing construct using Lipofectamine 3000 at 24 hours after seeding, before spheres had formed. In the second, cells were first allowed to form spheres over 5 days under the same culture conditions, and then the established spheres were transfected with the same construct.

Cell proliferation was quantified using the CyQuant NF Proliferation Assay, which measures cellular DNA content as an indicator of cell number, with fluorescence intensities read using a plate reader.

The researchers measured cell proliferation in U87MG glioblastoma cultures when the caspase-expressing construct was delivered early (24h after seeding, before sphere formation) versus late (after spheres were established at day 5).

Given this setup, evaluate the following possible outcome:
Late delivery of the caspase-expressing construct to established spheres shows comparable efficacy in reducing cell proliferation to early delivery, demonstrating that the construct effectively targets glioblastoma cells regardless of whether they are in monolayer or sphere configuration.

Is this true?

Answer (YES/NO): NO